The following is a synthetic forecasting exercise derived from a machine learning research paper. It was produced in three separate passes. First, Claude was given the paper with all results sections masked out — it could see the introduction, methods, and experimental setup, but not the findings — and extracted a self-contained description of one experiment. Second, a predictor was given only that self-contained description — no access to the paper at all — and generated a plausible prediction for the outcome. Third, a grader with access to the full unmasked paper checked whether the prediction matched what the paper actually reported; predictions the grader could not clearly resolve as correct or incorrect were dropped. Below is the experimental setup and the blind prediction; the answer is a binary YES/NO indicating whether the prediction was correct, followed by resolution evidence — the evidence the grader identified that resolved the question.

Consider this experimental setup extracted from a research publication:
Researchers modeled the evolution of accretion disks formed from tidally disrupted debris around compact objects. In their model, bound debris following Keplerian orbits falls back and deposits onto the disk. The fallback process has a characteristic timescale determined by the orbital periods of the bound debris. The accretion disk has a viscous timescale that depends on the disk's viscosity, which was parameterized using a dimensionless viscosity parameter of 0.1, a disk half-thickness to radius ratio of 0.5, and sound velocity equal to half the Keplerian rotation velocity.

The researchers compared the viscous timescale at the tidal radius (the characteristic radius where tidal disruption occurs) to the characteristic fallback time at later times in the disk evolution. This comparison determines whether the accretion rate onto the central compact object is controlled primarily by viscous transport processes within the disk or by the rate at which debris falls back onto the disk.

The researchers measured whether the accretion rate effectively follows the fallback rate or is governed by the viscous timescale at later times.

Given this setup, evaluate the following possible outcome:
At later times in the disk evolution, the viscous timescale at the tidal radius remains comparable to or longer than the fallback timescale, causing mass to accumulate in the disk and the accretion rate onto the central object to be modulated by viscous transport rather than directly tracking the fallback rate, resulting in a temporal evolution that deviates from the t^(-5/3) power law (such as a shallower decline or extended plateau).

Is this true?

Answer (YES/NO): NO